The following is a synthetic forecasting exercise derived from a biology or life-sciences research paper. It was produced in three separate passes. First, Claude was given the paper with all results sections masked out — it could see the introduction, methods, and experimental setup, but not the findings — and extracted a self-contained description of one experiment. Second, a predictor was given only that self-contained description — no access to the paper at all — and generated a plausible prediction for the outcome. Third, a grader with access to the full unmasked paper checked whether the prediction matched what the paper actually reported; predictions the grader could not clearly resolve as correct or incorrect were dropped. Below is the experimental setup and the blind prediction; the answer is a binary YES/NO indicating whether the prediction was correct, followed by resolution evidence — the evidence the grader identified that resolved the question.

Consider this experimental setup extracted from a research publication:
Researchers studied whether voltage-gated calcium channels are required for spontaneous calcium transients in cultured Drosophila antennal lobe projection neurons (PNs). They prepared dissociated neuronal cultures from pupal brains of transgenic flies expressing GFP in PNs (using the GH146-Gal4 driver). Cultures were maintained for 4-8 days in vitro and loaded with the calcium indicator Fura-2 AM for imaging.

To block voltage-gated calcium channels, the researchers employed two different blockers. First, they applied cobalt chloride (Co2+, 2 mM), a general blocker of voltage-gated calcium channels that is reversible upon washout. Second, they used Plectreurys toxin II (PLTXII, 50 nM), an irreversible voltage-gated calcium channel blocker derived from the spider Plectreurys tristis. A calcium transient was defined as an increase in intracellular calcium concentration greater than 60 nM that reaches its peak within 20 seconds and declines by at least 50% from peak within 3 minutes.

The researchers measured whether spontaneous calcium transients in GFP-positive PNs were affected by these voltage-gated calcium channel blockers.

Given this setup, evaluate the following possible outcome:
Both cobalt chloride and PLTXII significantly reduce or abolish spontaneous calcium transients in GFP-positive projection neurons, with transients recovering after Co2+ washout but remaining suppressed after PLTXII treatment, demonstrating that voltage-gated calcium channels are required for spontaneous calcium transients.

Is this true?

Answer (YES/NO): YES